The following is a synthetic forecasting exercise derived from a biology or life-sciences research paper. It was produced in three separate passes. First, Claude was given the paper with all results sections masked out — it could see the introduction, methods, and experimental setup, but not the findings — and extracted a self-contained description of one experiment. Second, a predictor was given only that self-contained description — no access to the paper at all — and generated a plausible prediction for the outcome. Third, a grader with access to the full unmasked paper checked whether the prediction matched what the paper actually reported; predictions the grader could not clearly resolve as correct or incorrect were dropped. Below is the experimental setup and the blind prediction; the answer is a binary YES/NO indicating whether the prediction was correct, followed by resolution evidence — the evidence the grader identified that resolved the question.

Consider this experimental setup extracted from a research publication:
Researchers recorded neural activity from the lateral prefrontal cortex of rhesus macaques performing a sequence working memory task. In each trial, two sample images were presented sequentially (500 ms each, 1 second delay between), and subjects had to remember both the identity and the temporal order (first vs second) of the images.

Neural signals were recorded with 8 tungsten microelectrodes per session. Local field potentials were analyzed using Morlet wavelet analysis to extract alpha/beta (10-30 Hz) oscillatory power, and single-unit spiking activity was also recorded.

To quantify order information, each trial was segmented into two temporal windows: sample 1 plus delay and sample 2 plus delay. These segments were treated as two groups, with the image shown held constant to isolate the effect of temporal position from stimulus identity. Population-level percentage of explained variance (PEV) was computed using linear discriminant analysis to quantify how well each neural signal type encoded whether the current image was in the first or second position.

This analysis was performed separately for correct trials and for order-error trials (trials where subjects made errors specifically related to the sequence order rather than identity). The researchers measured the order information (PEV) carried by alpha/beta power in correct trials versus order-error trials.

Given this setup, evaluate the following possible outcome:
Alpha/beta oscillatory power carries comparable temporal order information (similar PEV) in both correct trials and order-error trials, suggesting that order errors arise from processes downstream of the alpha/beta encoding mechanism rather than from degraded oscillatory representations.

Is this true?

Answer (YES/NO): NO